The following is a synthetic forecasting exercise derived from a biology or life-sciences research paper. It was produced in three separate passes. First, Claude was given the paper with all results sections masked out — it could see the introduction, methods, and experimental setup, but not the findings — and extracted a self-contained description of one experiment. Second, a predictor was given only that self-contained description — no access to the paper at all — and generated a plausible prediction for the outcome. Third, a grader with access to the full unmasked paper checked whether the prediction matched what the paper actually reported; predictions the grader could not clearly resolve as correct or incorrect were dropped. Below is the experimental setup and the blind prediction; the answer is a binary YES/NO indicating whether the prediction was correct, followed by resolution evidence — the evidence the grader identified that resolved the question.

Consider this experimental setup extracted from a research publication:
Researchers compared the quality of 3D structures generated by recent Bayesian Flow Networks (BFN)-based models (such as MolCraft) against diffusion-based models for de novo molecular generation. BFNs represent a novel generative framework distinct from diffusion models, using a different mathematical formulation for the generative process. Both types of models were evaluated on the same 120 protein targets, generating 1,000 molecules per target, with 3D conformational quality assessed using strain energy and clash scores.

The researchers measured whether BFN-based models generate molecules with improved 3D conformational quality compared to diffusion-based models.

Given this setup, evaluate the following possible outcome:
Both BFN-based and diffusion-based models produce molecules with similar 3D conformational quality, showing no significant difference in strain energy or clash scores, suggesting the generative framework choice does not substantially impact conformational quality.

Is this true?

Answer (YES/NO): NO